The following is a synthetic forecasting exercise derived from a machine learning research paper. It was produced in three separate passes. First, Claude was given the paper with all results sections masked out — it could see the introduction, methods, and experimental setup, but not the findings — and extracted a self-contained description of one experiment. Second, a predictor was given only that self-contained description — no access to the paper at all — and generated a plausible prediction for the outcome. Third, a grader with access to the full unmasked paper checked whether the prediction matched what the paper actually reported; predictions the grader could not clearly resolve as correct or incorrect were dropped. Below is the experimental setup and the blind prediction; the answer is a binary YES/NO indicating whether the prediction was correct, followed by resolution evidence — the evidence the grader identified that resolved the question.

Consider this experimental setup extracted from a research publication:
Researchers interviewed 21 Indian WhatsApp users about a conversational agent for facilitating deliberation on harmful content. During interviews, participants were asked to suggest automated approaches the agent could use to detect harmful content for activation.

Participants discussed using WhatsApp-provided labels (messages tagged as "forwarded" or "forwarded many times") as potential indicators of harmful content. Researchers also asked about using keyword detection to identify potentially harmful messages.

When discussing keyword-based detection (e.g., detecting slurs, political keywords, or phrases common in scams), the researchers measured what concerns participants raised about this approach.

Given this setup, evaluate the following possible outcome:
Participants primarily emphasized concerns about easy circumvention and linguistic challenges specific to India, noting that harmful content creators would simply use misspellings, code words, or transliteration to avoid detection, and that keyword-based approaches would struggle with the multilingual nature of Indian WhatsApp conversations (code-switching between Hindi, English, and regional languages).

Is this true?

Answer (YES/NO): NO